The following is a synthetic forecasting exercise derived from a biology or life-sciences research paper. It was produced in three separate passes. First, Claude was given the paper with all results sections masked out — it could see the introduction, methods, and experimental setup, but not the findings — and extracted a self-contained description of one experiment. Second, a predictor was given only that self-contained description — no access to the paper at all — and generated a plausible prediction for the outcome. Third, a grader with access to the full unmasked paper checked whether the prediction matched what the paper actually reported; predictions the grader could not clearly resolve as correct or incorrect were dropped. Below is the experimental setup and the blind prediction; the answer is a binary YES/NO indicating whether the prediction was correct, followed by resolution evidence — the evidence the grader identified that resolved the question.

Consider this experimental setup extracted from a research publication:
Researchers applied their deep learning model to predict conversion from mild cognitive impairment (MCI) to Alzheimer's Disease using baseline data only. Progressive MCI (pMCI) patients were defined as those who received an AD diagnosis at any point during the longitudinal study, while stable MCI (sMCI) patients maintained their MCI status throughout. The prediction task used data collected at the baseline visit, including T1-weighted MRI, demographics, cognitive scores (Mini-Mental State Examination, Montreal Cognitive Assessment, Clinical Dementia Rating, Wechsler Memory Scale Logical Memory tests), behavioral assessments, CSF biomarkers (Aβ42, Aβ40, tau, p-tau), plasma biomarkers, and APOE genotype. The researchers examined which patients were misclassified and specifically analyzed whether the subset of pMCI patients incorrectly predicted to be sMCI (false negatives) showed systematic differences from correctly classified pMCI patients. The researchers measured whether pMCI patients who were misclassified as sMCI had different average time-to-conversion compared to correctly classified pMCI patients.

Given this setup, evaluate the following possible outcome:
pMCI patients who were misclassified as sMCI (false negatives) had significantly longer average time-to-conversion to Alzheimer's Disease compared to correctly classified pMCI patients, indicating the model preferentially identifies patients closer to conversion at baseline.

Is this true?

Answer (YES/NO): YES